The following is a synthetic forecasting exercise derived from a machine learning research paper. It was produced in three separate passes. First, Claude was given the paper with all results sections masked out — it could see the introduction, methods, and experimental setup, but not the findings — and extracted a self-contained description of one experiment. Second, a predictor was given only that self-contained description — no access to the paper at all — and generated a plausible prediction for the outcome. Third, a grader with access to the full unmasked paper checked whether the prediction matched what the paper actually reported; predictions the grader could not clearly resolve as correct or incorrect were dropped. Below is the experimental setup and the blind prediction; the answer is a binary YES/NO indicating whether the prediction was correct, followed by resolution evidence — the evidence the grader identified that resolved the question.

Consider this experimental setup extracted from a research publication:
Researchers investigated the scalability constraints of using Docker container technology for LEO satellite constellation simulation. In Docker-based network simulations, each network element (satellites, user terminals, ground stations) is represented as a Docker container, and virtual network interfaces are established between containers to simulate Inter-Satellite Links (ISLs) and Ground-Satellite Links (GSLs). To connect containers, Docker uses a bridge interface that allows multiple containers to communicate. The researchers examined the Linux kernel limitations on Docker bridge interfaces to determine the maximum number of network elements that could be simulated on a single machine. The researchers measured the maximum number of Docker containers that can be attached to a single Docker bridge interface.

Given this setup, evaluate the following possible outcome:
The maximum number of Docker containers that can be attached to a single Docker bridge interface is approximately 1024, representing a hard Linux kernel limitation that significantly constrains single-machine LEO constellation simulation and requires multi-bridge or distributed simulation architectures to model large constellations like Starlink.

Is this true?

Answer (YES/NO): YES